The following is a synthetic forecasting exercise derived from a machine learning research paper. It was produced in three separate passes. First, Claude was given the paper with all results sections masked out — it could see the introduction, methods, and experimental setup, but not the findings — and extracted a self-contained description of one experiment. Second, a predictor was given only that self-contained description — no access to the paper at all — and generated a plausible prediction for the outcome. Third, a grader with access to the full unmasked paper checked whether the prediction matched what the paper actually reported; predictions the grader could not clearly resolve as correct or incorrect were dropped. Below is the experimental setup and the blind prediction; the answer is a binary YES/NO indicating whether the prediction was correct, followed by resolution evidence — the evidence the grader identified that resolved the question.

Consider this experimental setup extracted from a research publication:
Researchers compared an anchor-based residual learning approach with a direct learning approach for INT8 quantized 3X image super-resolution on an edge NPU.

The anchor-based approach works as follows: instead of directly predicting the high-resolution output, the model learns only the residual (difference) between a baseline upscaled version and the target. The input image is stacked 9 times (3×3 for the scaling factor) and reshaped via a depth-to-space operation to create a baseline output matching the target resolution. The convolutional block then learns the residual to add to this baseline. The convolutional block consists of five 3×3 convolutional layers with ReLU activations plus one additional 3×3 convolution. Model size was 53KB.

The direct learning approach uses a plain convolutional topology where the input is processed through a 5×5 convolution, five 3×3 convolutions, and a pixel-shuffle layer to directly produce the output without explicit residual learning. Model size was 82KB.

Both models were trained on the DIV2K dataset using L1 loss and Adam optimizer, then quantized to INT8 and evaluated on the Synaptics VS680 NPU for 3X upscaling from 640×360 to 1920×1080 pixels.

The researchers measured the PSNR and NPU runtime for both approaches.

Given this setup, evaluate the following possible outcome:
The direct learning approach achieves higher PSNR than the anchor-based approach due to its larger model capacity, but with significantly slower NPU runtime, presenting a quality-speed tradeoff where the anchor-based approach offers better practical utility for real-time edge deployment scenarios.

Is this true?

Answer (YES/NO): NO